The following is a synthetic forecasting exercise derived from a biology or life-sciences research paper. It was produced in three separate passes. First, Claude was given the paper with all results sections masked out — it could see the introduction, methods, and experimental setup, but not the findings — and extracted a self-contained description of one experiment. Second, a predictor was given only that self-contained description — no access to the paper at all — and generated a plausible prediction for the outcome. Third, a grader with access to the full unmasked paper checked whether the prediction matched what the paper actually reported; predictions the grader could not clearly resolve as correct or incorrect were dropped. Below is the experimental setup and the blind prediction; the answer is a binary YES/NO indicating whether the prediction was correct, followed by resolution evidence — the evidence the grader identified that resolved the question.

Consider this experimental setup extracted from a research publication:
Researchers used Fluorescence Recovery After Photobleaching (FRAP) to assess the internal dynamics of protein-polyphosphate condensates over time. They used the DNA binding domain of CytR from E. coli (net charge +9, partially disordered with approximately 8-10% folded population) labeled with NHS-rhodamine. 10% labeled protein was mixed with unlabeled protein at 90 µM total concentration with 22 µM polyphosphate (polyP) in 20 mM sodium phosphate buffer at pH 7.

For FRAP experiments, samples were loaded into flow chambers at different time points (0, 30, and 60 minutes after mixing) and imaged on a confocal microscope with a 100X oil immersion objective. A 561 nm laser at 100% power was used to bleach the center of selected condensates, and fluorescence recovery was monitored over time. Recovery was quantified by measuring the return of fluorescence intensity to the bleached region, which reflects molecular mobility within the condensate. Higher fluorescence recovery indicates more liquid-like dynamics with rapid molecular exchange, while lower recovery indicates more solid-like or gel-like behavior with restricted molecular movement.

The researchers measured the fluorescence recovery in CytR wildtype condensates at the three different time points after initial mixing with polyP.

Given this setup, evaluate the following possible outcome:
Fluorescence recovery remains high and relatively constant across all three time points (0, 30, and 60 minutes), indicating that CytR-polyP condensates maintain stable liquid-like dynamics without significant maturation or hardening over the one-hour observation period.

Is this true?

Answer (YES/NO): NO